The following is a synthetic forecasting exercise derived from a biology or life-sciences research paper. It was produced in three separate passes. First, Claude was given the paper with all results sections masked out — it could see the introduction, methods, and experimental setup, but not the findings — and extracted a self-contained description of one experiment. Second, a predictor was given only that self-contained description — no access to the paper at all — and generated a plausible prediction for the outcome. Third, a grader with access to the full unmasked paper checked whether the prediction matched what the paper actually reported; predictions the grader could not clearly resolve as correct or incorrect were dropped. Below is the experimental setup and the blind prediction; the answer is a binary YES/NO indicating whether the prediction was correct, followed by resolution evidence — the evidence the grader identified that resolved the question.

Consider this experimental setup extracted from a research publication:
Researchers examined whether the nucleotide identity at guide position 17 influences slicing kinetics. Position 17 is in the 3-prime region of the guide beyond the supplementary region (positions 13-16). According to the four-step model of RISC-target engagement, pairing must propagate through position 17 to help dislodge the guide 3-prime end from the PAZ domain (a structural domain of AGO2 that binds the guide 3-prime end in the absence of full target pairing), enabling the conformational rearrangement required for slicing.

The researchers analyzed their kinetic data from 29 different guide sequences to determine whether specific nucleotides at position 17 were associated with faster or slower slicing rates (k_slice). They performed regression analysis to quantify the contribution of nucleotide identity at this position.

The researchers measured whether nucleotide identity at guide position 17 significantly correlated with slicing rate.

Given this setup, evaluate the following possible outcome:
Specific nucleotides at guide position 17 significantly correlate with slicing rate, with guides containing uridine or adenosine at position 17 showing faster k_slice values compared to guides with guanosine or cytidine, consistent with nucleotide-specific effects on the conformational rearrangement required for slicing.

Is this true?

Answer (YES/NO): YES